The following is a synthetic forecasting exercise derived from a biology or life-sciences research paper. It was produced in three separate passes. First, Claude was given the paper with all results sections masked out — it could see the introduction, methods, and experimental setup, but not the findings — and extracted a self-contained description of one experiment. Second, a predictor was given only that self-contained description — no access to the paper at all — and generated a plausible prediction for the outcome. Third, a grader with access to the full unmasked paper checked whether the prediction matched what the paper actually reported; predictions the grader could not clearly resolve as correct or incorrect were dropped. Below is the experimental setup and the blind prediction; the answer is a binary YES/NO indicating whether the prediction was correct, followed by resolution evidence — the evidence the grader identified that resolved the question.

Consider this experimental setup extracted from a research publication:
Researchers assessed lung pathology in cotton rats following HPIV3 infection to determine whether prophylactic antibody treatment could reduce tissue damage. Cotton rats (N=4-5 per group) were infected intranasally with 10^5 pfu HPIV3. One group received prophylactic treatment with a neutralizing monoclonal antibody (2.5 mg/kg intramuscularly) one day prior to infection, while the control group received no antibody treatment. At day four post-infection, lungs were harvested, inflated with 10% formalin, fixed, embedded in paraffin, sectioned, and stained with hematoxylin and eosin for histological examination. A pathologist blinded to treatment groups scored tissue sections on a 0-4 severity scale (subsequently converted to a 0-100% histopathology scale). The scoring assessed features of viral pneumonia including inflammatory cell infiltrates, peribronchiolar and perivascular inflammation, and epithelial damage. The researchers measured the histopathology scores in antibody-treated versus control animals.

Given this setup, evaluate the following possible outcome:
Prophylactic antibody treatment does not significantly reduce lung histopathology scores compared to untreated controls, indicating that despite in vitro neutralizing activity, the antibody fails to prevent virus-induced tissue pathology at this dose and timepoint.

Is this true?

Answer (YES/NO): NO